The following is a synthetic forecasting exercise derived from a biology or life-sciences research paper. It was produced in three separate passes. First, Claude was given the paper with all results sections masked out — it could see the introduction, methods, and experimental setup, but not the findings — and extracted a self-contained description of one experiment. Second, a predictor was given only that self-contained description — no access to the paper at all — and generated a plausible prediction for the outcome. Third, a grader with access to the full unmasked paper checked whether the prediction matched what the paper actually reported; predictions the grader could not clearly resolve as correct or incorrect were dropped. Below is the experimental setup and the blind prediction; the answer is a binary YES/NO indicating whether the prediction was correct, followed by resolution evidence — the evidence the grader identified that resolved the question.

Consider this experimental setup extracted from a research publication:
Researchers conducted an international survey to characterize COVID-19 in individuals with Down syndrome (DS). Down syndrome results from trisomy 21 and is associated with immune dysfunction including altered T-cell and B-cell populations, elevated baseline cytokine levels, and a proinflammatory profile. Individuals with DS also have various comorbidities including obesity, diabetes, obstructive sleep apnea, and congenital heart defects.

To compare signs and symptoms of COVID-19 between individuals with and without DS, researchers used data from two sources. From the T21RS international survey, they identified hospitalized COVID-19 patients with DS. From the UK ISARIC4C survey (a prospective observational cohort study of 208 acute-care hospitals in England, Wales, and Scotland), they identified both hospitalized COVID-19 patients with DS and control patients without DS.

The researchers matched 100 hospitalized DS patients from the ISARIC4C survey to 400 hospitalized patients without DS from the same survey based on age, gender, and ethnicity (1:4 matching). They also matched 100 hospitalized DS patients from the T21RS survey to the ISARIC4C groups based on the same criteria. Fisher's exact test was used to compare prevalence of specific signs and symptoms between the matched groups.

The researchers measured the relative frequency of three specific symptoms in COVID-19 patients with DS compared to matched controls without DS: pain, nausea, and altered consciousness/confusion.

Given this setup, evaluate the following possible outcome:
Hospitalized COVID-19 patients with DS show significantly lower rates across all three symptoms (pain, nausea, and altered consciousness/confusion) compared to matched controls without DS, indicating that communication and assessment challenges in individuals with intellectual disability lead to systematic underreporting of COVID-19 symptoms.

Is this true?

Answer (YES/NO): NO